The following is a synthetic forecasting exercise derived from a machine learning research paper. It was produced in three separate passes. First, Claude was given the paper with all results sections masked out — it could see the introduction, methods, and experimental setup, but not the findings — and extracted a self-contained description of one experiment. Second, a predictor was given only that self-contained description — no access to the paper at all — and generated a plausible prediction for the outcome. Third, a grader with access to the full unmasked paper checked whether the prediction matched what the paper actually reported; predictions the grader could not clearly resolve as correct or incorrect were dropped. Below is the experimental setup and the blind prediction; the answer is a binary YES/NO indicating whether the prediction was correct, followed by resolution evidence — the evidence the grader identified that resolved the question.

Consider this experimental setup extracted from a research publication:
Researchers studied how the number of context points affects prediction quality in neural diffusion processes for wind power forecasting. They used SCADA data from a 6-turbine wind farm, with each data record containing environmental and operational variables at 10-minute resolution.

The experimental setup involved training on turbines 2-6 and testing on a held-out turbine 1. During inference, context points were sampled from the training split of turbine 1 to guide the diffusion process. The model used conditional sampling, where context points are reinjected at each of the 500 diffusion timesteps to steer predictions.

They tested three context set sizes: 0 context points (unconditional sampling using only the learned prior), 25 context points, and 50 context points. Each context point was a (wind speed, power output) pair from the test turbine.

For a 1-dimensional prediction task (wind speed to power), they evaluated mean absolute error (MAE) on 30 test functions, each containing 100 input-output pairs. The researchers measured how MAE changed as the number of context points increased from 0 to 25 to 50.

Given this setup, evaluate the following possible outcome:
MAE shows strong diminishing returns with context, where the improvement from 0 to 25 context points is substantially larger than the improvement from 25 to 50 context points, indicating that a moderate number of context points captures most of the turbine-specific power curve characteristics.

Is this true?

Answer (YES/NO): NO